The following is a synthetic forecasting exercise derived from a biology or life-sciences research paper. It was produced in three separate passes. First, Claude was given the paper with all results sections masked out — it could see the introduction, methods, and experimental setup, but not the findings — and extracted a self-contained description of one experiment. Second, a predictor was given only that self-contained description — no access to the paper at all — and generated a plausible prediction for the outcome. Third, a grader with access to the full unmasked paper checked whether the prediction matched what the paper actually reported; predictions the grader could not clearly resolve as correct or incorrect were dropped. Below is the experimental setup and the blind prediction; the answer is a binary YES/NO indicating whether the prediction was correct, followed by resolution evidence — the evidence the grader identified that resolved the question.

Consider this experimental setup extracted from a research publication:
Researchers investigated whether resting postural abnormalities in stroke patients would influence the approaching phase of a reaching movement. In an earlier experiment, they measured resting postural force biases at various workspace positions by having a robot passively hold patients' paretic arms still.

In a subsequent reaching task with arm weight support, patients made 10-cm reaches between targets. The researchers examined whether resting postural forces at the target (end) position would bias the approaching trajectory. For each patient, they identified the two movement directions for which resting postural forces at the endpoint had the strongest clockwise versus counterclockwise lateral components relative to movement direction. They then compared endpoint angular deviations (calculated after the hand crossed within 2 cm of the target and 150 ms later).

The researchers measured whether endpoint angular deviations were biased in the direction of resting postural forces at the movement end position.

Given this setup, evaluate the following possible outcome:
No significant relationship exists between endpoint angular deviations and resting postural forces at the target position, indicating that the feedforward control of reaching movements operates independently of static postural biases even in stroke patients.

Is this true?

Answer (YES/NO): YES